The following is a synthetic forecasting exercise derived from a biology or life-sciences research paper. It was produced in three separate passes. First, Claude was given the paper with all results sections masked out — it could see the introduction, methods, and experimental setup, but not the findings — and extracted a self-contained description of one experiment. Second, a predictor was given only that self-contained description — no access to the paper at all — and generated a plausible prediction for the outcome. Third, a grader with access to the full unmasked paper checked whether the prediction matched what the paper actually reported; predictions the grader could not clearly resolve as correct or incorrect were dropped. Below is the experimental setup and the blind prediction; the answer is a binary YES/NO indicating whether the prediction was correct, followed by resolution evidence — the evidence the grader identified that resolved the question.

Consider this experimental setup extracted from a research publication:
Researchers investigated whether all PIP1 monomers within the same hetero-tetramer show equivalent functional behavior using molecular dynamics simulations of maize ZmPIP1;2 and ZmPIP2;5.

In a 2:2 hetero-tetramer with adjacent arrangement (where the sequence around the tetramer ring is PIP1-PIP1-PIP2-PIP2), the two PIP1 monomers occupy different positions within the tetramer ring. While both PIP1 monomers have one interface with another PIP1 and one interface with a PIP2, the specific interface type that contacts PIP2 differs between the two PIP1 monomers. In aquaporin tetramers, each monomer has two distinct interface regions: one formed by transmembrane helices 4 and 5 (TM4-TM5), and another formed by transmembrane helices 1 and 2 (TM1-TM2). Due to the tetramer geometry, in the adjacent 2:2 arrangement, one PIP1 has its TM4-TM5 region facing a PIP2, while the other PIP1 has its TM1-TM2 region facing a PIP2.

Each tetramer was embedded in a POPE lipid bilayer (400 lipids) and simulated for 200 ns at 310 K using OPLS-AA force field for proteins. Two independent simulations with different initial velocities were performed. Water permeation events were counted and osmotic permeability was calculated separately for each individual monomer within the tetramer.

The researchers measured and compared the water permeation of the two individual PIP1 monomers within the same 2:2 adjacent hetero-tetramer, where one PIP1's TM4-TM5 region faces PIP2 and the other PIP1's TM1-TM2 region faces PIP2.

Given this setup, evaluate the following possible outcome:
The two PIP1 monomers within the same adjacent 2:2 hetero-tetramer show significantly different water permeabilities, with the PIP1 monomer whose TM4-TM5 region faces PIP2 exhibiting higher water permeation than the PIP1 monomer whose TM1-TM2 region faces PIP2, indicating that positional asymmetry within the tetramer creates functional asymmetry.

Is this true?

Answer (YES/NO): YES